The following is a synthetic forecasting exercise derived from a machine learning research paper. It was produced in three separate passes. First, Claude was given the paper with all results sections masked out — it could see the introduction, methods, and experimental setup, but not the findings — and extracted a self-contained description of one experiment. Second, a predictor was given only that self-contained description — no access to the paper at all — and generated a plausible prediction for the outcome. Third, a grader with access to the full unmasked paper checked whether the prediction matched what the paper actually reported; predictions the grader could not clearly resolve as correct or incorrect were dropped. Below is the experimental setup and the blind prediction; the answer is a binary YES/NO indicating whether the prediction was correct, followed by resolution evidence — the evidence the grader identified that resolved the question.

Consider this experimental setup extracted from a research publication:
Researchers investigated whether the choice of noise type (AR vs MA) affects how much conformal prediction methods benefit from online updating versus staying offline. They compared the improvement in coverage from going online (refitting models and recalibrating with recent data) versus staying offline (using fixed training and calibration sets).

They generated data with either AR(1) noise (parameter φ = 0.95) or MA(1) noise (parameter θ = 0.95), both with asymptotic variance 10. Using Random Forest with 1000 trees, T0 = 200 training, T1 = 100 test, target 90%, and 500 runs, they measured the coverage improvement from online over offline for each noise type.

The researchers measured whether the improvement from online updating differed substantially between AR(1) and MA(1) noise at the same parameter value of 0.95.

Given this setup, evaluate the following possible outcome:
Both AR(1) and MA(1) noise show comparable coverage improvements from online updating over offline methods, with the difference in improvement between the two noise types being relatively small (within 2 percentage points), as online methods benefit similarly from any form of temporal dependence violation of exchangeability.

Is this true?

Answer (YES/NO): NO